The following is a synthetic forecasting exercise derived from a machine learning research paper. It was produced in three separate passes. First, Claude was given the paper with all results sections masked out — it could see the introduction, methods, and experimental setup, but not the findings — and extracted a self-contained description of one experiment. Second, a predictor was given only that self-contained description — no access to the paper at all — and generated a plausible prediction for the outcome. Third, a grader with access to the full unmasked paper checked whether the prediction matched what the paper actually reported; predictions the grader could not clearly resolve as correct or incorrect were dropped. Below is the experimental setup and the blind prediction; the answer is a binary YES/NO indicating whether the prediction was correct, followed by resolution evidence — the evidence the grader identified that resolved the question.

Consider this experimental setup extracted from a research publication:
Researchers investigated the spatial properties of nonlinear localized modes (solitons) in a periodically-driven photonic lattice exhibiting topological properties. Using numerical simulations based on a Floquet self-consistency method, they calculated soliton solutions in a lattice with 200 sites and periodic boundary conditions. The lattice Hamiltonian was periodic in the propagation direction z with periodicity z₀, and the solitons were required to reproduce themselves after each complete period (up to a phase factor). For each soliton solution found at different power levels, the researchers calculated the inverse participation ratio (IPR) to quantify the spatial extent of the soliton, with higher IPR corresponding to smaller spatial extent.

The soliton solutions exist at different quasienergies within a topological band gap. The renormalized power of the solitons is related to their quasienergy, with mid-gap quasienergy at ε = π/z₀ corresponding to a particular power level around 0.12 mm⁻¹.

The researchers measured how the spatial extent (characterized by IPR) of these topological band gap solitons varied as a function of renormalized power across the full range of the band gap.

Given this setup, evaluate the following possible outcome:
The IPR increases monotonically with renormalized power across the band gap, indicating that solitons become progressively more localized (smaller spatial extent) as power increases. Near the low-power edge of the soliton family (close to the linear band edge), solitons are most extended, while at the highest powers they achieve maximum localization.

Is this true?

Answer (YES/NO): NO